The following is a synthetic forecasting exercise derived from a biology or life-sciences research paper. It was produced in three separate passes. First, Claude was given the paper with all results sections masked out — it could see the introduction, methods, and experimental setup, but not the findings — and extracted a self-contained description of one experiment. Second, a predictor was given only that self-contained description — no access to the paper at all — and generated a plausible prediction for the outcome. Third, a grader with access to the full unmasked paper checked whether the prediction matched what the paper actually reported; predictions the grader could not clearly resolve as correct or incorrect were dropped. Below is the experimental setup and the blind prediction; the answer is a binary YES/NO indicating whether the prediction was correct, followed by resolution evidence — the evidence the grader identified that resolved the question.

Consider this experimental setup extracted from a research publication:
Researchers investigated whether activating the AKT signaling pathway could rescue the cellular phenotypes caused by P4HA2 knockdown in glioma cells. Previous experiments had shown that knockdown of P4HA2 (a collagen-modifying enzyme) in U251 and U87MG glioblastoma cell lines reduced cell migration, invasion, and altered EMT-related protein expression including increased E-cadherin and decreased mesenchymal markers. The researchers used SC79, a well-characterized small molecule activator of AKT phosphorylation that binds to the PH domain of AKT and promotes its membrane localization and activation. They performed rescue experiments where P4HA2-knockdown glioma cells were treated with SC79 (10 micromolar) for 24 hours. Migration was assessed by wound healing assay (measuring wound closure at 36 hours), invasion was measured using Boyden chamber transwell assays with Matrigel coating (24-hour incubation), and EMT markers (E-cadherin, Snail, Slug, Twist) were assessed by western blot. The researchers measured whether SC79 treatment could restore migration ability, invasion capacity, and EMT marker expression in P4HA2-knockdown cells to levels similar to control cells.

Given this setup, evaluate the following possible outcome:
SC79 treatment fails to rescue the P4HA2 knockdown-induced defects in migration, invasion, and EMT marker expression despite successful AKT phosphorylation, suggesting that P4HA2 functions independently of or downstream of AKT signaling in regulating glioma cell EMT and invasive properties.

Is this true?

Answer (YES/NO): NO